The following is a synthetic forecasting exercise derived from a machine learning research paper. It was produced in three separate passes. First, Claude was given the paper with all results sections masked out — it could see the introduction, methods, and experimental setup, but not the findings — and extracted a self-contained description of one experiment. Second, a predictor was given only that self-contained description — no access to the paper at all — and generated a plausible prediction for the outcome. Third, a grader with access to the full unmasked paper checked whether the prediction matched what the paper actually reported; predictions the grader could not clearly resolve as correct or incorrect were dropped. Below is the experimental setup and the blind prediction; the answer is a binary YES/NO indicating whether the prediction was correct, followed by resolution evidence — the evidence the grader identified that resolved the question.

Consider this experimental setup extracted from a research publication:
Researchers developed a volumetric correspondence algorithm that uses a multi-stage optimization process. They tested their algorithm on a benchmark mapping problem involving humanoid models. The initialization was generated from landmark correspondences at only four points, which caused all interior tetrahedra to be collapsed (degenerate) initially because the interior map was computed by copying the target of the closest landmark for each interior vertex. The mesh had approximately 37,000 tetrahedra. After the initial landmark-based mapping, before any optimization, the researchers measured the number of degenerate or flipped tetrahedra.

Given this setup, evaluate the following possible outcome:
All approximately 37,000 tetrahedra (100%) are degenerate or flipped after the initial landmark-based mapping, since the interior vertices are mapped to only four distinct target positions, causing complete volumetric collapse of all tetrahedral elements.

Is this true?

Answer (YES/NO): NO